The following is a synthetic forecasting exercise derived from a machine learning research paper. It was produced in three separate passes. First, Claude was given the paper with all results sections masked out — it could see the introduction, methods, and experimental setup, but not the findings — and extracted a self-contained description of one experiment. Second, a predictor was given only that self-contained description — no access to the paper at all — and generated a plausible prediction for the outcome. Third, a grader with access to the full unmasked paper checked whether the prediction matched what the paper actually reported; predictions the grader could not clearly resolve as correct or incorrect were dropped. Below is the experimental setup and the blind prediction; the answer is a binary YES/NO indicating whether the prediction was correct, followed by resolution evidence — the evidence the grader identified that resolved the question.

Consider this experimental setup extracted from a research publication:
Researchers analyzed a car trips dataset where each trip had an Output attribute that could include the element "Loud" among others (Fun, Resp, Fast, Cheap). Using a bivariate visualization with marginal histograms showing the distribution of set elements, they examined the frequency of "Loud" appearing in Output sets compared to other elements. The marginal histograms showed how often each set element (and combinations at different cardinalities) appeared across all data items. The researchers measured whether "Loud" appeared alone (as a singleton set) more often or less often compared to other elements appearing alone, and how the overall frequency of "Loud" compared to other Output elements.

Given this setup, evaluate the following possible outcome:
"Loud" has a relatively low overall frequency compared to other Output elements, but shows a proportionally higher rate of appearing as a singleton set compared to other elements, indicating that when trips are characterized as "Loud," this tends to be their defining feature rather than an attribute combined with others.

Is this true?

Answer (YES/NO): NO